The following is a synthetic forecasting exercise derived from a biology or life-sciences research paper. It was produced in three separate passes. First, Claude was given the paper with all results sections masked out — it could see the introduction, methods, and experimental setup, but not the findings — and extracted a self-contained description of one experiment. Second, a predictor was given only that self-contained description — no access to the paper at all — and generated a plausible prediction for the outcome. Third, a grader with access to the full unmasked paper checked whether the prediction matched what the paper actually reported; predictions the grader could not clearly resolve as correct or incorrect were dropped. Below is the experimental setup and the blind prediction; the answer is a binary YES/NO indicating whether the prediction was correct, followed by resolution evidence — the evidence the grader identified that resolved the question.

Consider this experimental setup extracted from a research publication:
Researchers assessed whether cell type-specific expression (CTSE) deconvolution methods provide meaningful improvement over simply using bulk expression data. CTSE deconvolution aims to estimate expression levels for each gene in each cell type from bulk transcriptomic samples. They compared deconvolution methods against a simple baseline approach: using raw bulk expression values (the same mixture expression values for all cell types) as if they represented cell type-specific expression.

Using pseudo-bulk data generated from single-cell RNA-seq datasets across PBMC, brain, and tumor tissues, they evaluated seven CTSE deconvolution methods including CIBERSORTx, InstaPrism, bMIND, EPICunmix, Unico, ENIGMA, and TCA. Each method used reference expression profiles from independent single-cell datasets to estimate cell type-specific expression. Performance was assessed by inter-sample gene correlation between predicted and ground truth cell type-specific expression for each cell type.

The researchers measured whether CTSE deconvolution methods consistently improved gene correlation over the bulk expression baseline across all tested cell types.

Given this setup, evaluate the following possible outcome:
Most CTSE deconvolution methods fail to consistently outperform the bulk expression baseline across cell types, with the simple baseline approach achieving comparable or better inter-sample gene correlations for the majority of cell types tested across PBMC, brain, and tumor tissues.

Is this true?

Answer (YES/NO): YES